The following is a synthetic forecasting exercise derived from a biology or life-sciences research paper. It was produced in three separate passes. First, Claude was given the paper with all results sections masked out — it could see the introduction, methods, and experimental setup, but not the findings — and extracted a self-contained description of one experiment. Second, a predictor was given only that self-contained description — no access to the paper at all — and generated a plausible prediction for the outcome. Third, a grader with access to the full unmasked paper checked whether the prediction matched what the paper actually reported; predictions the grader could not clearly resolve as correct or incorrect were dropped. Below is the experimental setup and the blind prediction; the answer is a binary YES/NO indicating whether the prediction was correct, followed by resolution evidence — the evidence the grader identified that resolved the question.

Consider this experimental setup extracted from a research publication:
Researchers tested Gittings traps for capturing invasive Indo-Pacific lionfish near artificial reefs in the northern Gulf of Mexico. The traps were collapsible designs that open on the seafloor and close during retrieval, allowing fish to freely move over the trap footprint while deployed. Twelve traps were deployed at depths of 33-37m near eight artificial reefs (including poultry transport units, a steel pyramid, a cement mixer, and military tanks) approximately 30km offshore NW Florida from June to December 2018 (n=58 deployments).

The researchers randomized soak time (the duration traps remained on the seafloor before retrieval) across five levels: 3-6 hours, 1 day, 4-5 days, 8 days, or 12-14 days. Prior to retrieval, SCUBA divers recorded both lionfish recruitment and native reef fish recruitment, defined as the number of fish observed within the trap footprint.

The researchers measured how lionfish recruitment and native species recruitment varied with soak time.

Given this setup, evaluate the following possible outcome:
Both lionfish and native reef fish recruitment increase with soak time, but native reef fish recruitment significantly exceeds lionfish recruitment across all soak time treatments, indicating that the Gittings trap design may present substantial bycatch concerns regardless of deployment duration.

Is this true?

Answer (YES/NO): NO